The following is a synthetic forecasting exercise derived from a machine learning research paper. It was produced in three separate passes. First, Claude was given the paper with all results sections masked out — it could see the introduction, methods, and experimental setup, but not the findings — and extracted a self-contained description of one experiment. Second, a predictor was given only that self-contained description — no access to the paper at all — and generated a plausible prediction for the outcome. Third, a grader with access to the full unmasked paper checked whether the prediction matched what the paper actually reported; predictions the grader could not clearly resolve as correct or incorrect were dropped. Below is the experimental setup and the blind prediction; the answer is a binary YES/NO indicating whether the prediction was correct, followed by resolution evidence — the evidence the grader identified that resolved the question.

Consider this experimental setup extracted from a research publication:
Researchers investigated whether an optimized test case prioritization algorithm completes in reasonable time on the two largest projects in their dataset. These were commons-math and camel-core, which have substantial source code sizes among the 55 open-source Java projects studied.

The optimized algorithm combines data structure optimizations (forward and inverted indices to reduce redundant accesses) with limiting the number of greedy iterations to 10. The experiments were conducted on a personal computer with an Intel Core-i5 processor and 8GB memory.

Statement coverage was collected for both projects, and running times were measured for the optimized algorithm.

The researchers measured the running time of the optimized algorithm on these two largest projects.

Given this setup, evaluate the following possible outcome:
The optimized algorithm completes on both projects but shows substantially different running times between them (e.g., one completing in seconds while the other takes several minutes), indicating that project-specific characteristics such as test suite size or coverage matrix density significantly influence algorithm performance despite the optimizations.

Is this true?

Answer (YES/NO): NO